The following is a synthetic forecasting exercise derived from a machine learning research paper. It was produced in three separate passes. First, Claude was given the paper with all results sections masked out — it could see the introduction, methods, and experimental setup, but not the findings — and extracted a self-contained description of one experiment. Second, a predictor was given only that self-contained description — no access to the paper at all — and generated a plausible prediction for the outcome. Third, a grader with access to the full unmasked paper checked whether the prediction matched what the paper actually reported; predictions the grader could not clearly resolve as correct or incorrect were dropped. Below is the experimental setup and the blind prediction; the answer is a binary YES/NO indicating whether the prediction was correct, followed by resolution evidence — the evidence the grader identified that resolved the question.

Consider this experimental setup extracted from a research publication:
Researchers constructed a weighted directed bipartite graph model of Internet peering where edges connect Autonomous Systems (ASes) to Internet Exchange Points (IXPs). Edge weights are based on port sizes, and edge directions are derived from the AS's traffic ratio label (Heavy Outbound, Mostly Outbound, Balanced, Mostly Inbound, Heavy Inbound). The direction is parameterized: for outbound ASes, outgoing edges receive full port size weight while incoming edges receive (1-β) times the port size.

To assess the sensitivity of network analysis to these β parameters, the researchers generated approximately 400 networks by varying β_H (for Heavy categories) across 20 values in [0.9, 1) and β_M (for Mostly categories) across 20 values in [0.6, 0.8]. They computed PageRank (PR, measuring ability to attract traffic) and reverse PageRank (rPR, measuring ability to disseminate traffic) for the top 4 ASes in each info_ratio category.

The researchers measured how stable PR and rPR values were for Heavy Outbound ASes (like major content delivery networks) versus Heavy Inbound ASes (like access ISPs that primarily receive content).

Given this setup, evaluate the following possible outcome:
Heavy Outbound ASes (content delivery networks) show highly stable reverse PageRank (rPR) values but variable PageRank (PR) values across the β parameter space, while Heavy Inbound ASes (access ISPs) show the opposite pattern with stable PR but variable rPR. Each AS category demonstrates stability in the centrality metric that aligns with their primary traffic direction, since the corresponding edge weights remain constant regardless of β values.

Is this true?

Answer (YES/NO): YES